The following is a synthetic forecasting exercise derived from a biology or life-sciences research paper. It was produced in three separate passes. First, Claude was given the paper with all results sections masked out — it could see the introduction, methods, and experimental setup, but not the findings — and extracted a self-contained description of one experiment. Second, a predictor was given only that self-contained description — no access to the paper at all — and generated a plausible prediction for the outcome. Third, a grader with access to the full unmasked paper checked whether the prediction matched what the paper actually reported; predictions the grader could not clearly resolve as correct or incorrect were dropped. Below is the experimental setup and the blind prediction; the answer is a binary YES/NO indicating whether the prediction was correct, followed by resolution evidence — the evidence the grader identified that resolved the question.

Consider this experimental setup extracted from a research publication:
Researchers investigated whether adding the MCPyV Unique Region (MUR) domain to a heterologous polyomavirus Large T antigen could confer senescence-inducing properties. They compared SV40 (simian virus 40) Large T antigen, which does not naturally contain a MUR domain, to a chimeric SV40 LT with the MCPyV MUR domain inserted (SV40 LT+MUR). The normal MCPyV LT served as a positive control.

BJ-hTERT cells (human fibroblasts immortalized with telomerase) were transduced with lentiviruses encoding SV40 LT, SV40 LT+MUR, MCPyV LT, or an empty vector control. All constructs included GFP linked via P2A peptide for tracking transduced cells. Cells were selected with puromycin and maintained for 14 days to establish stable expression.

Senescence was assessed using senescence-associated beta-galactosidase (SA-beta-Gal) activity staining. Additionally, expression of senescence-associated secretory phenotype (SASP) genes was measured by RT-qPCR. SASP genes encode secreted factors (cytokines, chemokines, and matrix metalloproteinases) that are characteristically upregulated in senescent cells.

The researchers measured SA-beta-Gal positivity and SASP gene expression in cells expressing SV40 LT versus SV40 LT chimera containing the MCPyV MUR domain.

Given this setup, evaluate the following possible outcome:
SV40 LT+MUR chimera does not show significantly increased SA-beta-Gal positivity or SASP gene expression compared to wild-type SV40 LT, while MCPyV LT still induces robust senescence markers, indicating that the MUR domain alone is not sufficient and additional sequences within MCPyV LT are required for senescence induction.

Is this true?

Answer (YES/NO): YES